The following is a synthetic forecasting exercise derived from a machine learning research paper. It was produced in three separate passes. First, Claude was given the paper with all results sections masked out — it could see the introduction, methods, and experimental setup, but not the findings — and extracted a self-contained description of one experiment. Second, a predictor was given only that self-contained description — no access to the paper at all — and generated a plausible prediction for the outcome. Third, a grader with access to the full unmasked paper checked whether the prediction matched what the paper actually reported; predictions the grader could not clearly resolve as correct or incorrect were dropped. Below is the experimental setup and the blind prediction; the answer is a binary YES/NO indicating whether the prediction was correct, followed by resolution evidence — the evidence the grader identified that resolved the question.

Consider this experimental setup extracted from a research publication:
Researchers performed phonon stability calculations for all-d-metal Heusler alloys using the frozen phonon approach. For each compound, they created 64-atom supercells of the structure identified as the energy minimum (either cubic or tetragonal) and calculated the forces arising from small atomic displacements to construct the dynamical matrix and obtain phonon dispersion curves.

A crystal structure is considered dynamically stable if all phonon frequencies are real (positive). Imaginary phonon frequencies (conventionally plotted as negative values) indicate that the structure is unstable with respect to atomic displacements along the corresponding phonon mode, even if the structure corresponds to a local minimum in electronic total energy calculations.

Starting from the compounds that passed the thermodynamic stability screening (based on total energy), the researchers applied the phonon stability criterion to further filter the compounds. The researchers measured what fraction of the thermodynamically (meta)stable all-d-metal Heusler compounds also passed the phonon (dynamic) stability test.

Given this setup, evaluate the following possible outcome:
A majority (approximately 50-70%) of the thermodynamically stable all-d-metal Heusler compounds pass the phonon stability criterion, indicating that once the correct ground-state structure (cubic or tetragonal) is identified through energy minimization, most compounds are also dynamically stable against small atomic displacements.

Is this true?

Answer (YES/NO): NO